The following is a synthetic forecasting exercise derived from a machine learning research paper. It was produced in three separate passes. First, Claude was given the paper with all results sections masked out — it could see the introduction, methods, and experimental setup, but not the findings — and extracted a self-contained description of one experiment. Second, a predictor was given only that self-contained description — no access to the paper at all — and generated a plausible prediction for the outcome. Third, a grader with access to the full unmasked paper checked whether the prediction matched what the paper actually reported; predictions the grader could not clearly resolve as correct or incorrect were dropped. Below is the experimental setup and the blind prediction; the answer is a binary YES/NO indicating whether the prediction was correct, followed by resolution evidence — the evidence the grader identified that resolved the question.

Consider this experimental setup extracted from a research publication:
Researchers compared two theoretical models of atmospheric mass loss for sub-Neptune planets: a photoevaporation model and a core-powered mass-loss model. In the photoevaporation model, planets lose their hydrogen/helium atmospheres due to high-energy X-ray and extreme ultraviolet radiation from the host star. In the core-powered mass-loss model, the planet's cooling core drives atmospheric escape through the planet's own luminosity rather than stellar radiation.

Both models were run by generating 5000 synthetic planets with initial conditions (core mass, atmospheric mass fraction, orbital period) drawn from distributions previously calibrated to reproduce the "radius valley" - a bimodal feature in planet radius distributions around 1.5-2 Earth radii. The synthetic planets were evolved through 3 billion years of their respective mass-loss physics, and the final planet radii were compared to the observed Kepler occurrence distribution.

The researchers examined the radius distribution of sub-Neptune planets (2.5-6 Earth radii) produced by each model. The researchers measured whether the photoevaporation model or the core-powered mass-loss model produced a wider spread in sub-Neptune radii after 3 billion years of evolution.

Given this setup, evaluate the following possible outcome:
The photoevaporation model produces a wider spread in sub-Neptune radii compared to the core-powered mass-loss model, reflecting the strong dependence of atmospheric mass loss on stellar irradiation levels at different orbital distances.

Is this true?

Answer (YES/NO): YES